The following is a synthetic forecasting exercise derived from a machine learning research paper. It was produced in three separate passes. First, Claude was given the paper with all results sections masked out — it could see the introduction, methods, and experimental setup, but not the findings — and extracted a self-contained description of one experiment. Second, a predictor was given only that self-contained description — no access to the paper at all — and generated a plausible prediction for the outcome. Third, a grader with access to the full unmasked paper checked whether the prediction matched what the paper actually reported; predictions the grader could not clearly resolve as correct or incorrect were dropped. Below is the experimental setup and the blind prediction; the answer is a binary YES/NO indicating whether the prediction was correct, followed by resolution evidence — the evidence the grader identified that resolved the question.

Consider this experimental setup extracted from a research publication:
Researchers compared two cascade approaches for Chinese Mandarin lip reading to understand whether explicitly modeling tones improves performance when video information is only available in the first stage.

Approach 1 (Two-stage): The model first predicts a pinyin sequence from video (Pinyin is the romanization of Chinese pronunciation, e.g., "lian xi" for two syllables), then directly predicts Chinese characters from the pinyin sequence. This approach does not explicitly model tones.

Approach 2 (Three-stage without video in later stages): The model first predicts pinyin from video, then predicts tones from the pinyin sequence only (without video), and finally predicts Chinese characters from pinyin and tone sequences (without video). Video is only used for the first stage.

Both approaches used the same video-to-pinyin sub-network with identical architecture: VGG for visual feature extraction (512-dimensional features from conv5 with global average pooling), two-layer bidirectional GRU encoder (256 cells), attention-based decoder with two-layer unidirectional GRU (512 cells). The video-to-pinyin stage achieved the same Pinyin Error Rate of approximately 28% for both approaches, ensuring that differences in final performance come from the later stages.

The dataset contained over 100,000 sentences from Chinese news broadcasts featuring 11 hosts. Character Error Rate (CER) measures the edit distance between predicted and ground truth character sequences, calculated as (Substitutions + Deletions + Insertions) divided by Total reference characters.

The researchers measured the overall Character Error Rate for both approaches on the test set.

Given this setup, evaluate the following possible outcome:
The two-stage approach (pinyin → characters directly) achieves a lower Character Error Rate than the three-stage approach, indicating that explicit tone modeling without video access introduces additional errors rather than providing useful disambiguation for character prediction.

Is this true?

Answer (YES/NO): YES